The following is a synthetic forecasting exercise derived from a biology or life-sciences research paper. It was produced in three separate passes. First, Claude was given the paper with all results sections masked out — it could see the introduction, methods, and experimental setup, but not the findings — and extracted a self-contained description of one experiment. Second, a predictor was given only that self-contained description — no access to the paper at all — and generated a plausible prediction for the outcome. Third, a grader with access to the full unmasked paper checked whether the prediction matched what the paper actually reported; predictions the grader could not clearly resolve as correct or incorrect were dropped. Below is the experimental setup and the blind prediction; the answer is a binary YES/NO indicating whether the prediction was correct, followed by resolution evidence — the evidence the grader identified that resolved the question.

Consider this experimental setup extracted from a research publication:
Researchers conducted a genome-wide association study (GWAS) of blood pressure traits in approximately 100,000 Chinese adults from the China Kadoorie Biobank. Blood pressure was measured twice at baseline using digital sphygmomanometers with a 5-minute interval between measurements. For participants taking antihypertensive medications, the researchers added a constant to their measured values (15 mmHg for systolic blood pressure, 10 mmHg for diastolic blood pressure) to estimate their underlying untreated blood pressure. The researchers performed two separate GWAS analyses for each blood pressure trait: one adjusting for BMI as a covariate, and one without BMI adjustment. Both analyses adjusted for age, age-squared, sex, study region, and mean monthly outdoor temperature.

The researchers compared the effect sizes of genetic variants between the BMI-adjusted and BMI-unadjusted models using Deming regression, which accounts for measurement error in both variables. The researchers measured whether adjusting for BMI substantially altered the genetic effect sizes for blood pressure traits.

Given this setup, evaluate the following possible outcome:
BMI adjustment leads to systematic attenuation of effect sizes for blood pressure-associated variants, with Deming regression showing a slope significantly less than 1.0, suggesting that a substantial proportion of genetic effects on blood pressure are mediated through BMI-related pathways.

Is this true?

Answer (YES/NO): NO